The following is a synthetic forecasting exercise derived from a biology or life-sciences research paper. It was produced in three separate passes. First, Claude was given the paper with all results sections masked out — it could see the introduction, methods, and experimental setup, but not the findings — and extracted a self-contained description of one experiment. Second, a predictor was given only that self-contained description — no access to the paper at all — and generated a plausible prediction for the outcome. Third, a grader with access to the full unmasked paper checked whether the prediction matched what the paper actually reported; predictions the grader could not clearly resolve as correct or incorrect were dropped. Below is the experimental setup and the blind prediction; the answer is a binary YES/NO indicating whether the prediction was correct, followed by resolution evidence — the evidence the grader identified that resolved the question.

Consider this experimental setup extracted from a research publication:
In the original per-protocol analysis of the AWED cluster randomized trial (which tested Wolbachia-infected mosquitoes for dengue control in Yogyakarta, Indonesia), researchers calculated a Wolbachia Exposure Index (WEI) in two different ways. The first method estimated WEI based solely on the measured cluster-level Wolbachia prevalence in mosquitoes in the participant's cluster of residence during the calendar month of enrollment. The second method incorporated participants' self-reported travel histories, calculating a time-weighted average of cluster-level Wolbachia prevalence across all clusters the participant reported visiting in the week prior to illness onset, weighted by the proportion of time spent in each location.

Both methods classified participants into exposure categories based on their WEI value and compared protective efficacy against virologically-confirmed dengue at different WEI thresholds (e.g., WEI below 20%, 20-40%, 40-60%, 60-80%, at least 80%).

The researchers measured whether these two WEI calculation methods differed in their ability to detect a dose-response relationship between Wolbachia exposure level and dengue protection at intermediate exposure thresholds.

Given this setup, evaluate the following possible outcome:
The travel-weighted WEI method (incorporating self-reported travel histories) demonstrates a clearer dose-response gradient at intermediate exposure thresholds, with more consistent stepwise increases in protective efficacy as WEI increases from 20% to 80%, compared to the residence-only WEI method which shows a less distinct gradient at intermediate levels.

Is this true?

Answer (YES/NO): YES